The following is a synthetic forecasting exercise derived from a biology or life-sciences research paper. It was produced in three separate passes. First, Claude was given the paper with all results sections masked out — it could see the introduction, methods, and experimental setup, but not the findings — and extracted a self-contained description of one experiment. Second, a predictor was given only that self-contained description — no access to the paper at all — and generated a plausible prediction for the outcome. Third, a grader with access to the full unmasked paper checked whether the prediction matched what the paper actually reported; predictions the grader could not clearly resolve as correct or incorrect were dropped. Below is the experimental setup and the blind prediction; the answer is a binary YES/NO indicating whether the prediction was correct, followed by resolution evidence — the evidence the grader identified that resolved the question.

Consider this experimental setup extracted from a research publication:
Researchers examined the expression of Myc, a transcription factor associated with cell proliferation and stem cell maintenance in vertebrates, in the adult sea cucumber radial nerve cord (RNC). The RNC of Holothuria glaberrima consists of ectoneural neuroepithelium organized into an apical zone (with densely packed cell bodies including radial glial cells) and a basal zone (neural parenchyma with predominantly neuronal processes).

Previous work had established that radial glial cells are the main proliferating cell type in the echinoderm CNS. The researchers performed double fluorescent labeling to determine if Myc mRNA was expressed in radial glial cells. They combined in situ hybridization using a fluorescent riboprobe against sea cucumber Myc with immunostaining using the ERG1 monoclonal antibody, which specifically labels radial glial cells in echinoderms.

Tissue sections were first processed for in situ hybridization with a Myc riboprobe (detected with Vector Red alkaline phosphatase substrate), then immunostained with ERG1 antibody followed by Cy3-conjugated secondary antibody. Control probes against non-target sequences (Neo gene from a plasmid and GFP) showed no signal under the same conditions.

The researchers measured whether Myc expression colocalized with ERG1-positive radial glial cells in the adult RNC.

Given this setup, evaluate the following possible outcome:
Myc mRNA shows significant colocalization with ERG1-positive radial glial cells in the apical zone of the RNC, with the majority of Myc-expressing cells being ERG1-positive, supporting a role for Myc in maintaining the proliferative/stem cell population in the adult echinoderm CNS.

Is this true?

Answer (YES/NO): NO